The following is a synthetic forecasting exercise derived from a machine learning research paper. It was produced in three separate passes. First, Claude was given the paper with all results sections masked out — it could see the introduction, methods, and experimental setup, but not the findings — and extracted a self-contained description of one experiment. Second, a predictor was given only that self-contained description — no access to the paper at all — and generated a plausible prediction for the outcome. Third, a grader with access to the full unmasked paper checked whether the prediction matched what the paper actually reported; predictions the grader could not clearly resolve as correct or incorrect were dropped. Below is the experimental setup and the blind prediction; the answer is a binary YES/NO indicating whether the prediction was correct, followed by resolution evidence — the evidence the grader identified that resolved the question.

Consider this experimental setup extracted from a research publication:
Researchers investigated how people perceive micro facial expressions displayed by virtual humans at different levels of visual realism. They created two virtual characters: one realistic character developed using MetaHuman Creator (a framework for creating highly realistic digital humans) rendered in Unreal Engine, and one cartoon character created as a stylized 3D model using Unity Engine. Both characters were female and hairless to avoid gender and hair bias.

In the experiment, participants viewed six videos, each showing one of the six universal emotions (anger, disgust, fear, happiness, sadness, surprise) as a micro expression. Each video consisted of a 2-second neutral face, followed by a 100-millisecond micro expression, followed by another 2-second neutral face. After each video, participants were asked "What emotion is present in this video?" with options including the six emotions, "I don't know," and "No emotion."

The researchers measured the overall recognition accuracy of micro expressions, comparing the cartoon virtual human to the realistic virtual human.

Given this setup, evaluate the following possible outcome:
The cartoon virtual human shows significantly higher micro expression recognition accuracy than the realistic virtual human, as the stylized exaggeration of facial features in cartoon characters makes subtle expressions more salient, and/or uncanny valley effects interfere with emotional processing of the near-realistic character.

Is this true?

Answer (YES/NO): NO